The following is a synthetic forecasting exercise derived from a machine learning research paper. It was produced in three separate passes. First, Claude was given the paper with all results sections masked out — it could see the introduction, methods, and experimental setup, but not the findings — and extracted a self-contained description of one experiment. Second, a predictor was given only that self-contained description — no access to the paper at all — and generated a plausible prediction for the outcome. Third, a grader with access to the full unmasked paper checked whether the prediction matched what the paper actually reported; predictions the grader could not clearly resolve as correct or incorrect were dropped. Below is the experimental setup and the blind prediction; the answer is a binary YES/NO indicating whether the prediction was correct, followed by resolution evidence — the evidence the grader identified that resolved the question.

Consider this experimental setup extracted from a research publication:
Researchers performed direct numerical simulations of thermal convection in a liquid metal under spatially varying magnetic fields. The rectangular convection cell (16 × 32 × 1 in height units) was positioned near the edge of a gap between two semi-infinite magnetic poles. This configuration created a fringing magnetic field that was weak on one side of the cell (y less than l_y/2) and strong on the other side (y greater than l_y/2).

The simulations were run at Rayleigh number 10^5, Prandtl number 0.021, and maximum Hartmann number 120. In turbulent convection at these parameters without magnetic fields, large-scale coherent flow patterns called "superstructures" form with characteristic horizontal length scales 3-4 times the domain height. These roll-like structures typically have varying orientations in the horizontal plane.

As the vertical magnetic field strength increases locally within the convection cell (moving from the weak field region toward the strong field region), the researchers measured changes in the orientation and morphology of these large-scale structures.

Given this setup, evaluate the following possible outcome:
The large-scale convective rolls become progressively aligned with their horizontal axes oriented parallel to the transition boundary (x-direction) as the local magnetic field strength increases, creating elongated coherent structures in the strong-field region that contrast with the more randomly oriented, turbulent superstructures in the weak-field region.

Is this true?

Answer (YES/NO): YES